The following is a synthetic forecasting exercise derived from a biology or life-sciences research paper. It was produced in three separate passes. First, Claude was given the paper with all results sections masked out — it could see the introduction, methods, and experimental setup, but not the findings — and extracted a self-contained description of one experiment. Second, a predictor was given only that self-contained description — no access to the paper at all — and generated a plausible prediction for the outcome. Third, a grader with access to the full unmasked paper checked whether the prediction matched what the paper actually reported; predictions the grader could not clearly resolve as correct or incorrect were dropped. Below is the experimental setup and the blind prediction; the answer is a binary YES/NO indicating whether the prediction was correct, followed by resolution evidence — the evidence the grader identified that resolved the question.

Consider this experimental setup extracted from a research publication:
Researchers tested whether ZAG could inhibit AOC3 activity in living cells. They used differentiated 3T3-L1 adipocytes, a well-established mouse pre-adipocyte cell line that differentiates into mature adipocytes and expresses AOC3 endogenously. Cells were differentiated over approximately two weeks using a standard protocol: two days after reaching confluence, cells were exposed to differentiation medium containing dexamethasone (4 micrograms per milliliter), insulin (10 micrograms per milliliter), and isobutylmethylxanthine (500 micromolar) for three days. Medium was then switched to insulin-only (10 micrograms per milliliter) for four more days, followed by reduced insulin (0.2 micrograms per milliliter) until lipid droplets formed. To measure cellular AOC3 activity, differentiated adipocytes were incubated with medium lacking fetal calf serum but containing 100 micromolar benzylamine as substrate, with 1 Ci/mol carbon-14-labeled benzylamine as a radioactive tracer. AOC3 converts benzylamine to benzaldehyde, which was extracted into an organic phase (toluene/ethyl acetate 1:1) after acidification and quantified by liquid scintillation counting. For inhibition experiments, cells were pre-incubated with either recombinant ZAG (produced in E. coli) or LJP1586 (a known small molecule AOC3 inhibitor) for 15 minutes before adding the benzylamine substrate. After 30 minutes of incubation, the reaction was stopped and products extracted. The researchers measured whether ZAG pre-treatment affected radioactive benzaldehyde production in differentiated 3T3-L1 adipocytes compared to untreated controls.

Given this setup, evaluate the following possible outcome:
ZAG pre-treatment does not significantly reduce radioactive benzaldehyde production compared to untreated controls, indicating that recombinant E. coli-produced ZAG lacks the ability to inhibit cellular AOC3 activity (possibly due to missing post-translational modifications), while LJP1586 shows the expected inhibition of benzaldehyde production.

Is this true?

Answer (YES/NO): NO